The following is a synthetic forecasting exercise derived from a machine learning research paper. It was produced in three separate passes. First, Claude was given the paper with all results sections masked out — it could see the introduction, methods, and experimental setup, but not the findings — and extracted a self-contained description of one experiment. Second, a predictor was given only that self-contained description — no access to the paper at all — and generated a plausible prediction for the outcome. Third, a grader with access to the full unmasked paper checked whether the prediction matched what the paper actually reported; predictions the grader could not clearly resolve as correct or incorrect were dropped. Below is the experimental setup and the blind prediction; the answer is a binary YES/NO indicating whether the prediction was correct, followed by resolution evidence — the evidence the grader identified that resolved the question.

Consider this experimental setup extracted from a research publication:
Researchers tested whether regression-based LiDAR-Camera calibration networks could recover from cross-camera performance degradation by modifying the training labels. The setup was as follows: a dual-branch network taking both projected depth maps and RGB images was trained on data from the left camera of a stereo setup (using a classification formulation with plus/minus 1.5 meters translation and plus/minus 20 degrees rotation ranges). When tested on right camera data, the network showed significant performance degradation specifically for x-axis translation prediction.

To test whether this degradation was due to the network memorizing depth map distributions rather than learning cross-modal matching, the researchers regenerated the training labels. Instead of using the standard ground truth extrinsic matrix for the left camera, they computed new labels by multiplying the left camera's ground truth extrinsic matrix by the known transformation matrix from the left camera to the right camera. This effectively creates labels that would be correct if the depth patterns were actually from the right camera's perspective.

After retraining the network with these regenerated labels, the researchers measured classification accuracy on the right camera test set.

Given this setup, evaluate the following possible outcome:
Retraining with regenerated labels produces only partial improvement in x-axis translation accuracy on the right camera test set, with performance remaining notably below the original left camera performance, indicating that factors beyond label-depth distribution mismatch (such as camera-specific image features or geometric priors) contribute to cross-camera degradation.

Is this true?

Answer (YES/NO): NO